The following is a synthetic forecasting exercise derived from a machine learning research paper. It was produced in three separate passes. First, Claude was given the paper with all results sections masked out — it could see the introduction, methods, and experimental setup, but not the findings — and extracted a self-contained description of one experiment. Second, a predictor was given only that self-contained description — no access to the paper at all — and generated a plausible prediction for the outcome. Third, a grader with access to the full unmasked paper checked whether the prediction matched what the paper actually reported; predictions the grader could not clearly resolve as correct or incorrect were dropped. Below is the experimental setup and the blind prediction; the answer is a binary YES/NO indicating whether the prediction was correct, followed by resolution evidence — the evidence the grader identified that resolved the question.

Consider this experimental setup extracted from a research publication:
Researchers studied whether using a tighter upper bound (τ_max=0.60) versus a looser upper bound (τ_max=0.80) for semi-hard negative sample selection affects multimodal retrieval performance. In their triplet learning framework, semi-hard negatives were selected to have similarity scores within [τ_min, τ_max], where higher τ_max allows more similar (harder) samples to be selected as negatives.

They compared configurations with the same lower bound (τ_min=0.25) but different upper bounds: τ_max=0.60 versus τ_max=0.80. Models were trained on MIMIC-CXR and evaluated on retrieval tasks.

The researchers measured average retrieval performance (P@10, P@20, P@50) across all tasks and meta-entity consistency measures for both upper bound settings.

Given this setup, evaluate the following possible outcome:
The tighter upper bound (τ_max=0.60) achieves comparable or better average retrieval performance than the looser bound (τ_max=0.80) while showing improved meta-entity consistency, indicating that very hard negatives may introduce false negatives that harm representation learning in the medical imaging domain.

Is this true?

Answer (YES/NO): YES